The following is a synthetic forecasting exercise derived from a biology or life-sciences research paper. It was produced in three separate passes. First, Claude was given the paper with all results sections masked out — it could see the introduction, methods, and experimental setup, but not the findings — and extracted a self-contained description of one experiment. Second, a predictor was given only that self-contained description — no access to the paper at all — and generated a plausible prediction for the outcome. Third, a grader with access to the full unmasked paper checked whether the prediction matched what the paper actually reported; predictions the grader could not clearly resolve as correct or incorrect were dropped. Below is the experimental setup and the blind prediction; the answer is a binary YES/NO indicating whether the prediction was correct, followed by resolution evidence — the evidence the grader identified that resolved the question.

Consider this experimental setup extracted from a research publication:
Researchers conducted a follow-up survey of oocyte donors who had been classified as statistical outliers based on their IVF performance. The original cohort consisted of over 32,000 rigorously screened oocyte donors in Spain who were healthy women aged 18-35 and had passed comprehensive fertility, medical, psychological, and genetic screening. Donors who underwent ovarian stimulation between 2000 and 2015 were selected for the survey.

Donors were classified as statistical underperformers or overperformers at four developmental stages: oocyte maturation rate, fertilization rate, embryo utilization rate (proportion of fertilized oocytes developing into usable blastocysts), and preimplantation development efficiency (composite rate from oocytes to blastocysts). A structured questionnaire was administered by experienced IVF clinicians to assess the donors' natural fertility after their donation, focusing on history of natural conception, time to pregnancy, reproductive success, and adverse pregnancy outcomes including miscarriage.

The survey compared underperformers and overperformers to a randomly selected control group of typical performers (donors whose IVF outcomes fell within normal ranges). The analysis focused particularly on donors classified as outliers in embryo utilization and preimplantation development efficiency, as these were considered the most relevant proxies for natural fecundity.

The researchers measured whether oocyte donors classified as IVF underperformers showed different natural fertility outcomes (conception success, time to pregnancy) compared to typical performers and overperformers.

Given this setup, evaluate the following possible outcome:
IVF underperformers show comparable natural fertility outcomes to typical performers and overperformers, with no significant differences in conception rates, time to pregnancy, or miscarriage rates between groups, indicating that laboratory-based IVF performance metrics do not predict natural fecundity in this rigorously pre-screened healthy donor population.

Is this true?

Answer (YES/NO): YES